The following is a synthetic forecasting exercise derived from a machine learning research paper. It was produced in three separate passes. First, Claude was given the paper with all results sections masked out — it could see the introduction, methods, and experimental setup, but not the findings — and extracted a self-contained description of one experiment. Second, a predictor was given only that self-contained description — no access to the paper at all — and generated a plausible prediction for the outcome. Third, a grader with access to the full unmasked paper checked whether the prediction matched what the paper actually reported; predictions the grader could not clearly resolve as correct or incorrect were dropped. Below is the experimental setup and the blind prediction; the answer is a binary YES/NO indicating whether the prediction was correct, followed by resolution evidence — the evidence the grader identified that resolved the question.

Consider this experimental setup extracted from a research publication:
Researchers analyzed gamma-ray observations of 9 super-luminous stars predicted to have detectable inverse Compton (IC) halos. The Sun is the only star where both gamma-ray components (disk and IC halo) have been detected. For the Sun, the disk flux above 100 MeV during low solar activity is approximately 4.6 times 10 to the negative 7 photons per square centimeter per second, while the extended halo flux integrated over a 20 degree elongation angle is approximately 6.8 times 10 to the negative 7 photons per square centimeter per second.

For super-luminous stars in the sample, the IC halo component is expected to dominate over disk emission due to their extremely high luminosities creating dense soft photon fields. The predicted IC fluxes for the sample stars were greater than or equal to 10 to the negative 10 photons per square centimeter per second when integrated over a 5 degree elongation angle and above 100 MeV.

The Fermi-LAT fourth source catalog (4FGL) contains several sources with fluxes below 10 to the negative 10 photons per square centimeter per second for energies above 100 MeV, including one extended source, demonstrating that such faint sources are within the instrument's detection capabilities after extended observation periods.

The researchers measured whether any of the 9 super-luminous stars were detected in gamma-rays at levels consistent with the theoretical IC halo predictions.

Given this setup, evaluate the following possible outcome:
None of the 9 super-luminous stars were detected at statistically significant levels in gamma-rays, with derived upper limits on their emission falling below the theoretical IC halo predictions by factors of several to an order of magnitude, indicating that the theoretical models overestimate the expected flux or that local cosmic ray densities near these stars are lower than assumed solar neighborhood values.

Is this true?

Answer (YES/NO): NO